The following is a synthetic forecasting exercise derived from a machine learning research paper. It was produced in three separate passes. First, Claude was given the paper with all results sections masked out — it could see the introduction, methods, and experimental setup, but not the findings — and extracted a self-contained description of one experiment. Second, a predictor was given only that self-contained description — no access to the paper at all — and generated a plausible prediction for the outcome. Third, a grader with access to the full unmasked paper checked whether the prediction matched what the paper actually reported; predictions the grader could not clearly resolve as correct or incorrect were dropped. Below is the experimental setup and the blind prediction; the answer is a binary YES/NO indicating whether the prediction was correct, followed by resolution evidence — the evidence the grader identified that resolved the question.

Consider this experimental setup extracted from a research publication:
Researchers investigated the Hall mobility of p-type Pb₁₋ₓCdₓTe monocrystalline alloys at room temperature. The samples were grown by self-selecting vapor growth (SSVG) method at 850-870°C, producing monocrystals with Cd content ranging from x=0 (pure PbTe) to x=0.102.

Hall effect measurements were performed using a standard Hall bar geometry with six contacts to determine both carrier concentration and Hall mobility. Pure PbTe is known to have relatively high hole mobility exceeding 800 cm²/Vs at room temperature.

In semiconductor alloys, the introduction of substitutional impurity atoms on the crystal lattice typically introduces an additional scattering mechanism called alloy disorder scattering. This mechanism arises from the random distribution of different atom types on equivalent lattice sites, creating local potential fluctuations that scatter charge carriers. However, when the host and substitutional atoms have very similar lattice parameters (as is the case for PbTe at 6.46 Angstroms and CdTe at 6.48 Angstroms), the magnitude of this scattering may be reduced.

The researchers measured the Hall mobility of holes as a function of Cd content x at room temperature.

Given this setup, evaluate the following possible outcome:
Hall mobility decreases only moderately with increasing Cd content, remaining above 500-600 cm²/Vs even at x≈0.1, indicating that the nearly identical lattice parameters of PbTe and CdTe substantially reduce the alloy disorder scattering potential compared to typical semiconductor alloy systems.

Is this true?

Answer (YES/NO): NO